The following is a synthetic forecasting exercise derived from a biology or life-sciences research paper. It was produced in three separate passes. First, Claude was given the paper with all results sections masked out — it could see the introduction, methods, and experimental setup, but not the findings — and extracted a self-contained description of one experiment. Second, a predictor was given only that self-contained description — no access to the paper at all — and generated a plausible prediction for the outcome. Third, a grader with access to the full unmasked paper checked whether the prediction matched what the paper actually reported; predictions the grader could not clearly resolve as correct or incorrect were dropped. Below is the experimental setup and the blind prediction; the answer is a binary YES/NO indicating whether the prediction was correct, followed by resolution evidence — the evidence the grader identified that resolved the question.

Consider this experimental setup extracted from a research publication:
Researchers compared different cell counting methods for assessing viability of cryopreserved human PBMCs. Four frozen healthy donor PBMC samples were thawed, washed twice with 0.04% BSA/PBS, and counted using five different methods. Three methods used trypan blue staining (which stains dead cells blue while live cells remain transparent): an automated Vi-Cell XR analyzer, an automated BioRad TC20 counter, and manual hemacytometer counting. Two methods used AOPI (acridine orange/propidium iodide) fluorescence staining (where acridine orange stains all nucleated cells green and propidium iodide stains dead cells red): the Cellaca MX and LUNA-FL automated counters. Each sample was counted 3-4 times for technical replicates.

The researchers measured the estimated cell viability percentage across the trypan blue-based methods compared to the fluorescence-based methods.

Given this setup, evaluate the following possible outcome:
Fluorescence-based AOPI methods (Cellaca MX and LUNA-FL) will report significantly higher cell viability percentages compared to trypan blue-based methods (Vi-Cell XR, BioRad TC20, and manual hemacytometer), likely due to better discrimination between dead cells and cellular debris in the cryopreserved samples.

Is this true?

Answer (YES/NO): NO